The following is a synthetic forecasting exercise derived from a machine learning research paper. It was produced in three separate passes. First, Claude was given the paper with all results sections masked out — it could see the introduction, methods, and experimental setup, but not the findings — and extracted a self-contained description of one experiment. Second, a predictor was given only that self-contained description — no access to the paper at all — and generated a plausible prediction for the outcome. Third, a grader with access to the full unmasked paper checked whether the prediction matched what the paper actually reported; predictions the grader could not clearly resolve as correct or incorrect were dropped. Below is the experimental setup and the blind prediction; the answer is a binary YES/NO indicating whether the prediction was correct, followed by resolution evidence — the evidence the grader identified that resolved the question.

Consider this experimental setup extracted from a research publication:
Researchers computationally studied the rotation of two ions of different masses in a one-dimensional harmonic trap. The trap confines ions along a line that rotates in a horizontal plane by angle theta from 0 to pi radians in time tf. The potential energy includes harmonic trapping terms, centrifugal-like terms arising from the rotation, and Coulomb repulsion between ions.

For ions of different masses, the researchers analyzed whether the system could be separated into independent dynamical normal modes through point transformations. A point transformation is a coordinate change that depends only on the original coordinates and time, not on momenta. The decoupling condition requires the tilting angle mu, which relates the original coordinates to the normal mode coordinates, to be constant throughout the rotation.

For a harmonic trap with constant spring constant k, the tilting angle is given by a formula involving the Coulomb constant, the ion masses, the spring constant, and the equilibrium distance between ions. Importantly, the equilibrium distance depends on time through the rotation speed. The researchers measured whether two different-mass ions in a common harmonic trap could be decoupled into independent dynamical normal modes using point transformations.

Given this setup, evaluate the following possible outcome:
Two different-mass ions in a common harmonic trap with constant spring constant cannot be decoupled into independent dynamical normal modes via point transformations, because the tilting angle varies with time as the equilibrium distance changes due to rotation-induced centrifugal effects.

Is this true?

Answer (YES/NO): YES